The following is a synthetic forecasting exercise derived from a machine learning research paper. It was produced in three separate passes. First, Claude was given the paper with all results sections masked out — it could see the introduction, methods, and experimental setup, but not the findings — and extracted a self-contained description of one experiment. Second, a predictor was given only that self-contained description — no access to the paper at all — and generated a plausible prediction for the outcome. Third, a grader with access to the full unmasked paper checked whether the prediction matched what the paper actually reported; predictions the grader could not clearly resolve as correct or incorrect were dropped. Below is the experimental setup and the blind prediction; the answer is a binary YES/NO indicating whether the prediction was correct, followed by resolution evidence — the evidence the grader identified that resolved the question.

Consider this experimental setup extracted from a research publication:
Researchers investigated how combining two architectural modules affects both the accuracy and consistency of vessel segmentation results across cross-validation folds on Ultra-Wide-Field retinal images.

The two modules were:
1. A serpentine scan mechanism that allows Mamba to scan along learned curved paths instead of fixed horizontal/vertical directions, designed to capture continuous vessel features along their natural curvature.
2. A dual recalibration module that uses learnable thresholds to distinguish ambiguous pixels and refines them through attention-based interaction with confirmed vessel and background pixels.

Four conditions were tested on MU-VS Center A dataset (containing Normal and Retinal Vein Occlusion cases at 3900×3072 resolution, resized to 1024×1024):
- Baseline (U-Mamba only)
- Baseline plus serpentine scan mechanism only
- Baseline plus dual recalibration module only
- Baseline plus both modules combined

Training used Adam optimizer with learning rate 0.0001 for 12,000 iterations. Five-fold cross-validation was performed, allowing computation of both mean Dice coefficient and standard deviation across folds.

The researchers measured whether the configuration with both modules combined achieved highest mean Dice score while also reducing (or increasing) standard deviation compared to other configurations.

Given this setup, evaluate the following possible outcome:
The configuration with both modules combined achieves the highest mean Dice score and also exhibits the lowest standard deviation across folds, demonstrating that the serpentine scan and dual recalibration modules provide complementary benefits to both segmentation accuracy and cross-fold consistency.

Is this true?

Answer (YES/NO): YES